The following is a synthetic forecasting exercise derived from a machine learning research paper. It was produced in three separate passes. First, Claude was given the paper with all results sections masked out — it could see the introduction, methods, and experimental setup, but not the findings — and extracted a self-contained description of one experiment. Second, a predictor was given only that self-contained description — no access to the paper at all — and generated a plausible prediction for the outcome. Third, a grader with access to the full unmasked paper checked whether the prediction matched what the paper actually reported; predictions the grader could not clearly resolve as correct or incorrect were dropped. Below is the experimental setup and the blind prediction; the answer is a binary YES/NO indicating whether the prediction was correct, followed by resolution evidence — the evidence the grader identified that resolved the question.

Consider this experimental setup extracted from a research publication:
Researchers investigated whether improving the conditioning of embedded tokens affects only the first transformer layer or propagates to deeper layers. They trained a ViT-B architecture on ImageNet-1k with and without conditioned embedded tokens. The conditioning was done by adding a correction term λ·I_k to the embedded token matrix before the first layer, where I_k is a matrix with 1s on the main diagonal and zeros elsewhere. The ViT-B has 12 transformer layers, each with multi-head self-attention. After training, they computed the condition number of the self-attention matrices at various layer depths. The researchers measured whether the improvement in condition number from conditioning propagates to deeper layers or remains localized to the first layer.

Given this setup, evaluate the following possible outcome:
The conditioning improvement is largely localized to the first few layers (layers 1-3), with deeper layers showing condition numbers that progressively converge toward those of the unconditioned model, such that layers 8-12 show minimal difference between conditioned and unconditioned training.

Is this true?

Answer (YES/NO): NO